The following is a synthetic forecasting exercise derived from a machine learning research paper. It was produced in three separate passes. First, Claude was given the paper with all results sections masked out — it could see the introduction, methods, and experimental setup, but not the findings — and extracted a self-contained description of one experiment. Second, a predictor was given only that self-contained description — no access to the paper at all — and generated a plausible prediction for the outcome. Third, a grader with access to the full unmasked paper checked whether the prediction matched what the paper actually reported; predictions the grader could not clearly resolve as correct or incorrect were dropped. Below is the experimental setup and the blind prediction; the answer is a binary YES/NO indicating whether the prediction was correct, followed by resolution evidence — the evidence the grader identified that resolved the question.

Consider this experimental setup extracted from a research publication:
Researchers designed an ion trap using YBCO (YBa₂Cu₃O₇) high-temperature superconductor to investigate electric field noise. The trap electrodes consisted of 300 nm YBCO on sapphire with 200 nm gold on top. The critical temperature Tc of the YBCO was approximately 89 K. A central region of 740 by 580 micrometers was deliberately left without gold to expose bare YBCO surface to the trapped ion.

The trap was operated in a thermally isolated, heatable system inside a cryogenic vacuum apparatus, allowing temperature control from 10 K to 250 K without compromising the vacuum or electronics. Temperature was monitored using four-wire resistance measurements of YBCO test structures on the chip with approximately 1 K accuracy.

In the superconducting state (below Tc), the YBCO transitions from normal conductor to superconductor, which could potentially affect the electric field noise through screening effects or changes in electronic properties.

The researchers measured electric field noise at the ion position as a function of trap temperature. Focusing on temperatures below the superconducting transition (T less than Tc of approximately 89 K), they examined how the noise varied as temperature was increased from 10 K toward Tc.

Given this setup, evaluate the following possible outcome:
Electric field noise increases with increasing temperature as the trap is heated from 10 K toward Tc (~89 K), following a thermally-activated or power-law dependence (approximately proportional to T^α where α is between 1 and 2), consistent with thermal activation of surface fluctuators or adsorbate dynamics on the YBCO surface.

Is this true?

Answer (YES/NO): NO